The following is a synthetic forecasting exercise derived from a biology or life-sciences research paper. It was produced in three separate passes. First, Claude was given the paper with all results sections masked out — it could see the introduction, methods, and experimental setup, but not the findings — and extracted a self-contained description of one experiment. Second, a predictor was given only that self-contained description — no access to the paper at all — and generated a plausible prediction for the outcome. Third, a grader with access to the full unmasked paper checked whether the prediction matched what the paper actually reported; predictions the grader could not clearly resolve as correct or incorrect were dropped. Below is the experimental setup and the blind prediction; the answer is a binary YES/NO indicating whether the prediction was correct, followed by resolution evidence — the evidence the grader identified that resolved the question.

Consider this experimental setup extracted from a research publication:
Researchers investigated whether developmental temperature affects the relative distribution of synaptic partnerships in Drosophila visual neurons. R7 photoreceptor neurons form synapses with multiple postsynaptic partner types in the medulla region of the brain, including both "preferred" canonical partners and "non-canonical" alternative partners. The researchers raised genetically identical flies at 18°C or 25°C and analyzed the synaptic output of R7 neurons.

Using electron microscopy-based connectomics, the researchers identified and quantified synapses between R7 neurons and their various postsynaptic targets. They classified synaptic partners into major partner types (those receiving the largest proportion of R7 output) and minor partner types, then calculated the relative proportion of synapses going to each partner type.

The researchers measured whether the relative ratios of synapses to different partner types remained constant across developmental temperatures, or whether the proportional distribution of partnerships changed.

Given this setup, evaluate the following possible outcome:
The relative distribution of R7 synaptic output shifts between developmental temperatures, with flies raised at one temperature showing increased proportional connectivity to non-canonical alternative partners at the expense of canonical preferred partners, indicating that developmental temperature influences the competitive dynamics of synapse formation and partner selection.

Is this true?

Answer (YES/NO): NO